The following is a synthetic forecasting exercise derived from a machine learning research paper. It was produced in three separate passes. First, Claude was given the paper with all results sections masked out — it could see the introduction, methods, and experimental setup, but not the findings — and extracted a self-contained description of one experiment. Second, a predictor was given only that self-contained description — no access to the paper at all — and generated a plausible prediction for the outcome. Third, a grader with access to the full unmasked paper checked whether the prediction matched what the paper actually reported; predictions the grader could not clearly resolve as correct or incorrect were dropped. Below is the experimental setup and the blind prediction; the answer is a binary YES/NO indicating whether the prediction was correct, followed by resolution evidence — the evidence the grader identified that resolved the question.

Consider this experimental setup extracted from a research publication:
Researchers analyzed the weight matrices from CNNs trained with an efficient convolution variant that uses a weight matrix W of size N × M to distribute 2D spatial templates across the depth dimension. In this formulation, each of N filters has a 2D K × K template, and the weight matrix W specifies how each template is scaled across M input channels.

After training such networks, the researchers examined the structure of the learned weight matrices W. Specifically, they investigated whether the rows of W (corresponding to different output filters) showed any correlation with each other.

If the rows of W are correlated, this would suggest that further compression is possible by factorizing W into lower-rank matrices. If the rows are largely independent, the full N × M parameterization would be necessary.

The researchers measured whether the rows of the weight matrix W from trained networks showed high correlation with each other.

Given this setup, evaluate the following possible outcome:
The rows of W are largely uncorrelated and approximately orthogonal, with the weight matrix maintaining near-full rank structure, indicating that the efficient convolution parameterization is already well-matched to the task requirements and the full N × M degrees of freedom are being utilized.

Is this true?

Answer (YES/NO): NO